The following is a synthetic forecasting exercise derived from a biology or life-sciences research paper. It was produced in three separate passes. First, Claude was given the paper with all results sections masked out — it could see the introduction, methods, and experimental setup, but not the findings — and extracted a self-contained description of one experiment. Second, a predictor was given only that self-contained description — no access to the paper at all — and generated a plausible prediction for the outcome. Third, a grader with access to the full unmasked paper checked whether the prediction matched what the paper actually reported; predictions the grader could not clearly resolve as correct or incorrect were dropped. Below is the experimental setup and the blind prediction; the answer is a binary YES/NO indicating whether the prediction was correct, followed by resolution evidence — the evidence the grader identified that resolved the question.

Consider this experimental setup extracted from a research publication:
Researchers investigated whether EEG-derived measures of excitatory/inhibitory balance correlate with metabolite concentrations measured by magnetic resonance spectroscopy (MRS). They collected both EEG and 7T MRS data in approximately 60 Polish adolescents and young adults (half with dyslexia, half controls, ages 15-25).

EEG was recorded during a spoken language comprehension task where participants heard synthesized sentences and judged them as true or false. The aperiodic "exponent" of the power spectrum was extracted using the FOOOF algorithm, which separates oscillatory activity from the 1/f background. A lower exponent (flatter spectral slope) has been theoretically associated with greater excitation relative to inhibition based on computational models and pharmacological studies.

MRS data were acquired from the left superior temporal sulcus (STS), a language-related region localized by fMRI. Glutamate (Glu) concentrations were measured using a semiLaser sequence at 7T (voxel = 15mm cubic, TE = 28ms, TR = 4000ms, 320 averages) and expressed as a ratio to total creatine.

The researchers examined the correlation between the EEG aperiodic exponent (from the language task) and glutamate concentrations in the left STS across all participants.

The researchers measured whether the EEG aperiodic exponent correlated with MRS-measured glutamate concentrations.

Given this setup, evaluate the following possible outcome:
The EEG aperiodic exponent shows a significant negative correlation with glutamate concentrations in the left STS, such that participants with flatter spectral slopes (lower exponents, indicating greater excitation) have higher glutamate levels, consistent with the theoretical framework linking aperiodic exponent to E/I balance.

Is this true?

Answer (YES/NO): NO